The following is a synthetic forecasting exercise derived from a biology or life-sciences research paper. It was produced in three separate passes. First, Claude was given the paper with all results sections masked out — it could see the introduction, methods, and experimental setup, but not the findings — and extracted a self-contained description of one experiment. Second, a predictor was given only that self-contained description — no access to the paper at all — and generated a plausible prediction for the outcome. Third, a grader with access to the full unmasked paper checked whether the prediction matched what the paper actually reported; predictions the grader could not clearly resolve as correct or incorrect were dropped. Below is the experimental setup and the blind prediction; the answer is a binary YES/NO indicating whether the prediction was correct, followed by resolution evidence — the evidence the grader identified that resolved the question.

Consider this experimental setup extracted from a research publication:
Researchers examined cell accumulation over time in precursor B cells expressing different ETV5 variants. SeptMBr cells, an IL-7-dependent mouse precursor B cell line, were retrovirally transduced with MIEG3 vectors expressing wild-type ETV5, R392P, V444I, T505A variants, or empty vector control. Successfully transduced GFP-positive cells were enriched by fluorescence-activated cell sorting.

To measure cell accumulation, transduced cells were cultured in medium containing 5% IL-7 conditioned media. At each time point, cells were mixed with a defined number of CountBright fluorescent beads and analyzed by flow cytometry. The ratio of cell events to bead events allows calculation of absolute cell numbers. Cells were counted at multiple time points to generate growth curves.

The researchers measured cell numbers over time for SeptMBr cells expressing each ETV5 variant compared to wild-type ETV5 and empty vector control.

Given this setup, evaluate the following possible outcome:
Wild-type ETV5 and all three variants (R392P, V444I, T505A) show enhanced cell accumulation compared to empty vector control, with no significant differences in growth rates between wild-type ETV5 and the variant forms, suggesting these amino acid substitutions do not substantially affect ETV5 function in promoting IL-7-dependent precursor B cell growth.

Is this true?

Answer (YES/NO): NO